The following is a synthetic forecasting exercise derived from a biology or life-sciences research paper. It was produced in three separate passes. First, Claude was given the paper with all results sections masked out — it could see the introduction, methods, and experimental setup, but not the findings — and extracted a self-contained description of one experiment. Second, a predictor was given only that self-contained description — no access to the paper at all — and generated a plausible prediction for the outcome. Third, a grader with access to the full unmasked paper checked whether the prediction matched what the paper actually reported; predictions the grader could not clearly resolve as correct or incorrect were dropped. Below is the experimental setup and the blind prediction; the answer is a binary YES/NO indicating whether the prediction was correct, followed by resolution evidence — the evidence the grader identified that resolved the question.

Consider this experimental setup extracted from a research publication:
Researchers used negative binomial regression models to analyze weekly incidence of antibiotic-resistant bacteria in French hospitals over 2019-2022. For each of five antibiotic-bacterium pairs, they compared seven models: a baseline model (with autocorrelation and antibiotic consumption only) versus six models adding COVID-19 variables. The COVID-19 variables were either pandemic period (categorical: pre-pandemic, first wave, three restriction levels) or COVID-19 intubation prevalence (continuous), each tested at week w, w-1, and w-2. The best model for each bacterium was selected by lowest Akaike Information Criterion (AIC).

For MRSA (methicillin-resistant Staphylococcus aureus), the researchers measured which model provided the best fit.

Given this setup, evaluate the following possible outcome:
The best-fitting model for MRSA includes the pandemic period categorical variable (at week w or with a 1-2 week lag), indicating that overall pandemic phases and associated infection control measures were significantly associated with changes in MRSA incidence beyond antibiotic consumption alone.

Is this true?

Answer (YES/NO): YES